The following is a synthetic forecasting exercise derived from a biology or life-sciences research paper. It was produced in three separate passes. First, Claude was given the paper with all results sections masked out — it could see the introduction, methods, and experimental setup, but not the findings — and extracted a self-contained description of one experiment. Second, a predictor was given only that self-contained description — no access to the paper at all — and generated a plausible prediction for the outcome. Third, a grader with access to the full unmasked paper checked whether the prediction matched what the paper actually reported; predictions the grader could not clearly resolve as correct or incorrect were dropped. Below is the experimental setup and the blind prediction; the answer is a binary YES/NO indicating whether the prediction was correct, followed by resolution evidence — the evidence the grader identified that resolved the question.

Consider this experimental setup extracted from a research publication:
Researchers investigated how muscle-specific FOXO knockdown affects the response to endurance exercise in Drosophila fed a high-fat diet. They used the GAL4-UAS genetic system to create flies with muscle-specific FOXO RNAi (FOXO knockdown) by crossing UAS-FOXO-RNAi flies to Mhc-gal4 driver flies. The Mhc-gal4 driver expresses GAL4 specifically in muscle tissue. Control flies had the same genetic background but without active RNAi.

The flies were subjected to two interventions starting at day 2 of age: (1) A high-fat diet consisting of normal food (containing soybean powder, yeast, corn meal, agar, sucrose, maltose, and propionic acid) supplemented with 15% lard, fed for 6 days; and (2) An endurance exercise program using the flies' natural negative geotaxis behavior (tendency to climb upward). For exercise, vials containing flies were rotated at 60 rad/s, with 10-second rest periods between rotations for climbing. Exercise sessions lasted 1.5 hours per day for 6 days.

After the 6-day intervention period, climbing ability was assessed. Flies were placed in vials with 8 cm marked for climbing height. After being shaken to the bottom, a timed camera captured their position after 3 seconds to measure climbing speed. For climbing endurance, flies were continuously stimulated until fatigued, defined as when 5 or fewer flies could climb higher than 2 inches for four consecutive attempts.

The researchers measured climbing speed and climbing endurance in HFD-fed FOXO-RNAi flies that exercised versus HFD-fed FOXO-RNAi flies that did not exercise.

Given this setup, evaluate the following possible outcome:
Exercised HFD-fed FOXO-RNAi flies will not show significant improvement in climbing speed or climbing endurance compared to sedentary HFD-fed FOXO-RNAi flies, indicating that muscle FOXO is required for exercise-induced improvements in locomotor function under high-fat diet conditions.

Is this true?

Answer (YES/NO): NO